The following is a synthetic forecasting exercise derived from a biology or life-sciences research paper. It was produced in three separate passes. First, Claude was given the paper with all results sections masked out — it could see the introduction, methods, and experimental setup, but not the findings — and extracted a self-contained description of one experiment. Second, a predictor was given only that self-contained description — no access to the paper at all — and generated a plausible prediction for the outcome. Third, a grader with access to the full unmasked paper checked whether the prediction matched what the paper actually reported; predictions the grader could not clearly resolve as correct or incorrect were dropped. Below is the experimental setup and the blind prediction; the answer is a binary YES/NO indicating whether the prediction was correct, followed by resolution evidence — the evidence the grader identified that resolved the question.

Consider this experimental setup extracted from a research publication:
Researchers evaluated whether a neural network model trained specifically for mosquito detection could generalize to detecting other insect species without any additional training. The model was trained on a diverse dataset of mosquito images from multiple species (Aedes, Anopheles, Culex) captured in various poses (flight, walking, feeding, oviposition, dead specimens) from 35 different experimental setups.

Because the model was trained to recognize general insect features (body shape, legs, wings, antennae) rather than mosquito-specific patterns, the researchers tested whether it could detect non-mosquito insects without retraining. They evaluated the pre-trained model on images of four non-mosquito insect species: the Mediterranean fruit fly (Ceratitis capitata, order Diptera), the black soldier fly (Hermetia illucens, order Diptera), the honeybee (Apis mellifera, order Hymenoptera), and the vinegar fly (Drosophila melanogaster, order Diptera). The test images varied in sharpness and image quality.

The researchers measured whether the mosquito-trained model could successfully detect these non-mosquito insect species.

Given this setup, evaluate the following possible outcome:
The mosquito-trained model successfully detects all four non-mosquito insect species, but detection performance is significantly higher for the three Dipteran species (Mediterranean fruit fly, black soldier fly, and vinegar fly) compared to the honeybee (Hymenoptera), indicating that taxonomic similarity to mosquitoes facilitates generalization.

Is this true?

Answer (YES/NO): NO